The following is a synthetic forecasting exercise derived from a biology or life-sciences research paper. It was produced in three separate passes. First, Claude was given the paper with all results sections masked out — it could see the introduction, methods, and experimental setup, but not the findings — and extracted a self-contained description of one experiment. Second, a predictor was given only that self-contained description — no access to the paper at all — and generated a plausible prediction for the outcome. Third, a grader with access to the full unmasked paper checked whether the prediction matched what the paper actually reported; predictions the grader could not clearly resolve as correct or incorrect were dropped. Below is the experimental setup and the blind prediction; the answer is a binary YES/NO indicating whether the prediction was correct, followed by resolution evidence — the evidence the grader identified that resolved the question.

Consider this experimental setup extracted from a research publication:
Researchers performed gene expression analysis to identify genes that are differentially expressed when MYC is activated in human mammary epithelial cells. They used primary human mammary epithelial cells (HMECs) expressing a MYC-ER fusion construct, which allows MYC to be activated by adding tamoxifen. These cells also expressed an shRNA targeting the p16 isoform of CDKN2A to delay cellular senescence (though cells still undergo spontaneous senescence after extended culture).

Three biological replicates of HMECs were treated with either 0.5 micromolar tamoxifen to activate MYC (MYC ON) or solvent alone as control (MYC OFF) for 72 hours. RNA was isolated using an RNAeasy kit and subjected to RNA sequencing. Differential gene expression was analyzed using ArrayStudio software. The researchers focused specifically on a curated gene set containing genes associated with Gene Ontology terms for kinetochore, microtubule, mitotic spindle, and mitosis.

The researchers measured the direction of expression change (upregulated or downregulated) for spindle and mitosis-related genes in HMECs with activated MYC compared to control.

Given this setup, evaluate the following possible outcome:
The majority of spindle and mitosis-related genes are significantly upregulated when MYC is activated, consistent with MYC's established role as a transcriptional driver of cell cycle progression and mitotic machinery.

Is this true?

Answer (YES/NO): YES